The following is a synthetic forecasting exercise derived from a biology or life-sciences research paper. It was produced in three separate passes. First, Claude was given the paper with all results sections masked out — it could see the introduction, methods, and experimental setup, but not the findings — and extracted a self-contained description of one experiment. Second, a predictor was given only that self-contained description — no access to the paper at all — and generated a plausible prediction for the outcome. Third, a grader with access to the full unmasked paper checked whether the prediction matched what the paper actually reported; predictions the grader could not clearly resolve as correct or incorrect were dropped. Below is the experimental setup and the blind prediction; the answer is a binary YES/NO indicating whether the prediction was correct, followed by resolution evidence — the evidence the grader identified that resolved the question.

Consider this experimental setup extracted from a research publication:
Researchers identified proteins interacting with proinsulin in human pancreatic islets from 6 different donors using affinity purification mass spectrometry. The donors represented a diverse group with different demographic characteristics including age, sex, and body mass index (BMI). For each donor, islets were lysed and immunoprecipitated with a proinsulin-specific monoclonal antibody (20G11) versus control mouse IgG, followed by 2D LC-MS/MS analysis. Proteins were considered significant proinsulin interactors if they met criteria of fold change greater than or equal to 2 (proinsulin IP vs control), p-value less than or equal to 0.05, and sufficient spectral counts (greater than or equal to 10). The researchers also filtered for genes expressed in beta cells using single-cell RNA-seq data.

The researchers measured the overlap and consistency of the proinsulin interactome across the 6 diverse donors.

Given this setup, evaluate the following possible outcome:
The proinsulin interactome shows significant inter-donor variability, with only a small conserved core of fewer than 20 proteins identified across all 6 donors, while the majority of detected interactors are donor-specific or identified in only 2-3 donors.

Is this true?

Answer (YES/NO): NO